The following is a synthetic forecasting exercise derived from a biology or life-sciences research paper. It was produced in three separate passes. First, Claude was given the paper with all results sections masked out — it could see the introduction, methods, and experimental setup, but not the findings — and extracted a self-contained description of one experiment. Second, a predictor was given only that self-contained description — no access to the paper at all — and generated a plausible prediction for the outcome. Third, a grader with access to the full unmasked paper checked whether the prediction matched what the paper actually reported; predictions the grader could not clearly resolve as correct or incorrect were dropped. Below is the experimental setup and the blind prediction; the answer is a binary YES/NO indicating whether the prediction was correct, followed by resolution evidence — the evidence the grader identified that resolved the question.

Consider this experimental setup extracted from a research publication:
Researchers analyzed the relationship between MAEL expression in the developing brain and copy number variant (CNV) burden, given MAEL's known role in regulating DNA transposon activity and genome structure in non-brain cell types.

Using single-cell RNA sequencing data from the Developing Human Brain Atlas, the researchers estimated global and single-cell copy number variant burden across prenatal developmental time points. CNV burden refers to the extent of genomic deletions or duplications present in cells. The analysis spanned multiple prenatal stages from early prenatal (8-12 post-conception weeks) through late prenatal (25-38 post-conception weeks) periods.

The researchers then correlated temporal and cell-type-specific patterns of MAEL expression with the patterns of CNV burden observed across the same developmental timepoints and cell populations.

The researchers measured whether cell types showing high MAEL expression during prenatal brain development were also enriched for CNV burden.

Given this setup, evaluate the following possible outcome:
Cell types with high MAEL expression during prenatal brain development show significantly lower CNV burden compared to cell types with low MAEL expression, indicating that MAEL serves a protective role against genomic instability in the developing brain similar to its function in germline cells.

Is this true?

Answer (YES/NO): NO